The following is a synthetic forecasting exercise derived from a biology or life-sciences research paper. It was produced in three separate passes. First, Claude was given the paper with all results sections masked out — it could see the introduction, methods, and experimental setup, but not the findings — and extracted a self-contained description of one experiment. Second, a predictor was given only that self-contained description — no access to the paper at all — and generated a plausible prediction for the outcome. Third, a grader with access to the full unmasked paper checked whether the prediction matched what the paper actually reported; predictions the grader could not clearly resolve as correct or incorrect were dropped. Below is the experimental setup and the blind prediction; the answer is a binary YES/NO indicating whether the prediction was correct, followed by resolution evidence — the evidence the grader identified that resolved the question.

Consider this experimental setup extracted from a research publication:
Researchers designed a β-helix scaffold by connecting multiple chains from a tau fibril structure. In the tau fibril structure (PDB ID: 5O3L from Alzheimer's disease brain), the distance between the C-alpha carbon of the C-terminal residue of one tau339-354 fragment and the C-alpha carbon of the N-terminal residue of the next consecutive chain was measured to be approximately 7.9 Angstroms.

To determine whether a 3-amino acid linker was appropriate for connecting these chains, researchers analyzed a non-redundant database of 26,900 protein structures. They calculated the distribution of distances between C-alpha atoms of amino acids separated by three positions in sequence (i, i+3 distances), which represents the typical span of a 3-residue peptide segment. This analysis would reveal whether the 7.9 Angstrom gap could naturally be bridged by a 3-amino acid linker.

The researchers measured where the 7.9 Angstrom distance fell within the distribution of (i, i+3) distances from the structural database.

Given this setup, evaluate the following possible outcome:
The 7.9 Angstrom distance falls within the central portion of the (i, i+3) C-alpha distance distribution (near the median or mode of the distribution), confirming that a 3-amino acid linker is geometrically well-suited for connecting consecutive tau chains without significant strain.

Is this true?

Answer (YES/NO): YES